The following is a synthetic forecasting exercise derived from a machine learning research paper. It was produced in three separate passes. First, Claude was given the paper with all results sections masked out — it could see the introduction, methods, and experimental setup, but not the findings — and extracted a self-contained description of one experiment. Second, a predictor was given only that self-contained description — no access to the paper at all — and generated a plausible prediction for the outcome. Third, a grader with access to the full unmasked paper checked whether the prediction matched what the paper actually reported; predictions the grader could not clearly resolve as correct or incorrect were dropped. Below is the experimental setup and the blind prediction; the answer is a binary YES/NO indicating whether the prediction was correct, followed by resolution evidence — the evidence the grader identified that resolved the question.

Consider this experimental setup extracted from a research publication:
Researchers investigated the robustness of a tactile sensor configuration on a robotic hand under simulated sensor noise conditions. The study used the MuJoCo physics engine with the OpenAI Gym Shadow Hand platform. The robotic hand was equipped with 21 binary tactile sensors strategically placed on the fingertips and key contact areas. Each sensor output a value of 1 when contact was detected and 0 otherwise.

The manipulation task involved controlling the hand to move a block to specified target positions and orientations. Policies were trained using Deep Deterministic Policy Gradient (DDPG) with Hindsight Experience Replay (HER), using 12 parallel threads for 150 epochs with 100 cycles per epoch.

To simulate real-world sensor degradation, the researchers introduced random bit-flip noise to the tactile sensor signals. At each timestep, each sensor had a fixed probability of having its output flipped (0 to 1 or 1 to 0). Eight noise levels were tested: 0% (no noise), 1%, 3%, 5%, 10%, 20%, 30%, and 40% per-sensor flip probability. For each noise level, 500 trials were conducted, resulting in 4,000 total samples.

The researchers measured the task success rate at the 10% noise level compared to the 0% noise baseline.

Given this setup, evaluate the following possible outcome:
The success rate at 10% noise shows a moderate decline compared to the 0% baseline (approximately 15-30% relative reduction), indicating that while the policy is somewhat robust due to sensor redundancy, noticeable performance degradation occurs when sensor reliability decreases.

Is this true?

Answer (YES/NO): NO